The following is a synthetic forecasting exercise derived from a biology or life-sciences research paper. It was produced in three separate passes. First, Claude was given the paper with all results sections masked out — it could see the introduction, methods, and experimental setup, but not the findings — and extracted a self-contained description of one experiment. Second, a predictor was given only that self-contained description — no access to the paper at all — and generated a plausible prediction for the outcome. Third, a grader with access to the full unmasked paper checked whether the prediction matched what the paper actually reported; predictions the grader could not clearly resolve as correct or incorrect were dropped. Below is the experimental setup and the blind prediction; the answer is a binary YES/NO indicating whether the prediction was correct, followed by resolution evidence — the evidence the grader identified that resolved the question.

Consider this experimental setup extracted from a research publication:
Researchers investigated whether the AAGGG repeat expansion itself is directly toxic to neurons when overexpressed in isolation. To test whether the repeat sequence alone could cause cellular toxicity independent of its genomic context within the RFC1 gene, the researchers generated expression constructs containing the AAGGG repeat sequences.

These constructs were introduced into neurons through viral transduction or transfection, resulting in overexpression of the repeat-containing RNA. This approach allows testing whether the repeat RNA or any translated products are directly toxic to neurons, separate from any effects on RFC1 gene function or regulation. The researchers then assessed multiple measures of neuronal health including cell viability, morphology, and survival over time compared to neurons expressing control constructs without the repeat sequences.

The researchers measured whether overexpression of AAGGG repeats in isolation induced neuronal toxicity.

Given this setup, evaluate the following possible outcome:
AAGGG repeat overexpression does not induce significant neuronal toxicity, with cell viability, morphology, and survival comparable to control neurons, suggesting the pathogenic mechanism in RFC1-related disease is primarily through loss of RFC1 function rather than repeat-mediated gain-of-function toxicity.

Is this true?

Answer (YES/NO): NO